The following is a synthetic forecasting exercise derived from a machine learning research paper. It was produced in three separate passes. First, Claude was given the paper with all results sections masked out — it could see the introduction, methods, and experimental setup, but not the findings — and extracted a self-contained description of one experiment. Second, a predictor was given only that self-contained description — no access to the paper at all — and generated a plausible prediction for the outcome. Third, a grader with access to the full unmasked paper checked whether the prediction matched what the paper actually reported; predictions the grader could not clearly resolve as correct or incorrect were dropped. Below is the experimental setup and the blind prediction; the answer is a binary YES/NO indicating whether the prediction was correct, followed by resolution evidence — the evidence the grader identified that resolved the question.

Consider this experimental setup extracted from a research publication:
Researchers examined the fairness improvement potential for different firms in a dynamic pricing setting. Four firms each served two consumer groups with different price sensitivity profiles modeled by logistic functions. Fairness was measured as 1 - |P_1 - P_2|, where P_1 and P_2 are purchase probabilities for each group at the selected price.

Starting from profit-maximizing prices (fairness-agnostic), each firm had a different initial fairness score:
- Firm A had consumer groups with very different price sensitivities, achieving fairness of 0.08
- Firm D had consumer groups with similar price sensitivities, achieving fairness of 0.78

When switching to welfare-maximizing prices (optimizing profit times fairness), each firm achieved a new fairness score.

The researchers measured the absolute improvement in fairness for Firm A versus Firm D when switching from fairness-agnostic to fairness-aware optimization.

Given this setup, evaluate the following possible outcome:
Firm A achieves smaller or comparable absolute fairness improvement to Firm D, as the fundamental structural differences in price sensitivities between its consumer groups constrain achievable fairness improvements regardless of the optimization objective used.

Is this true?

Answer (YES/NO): NO